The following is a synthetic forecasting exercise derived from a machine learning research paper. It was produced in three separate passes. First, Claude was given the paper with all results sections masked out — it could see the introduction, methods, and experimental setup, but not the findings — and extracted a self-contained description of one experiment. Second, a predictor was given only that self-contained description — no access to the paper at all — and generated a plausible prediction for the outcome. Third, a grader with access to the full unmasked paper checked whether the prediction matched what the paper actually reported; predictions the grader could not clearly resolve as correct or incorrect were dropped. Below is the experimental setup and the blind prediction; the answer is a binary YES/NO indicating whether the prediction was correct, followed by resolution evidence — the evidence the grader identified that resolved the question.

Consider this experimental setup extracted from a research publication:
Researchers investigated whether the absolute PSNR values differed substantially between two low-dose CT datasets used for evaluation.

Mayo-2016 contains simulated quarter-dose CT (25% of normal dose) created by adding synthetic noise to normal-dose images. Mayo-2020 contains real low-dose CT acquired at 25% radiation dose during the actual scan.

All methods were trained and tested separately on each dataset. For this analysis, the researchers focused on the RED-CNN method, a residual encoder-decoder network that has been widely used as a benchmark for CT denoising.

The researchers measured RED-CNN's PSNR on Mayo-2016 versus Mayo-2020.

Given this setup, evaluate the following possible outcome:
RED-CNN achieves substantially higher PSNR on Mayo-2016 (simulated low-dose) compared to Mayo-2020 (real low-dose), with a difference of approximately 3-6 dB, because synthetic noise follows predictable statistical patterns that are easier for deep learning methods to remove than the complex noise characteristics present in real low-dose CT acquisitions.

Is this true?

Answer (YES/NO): NO